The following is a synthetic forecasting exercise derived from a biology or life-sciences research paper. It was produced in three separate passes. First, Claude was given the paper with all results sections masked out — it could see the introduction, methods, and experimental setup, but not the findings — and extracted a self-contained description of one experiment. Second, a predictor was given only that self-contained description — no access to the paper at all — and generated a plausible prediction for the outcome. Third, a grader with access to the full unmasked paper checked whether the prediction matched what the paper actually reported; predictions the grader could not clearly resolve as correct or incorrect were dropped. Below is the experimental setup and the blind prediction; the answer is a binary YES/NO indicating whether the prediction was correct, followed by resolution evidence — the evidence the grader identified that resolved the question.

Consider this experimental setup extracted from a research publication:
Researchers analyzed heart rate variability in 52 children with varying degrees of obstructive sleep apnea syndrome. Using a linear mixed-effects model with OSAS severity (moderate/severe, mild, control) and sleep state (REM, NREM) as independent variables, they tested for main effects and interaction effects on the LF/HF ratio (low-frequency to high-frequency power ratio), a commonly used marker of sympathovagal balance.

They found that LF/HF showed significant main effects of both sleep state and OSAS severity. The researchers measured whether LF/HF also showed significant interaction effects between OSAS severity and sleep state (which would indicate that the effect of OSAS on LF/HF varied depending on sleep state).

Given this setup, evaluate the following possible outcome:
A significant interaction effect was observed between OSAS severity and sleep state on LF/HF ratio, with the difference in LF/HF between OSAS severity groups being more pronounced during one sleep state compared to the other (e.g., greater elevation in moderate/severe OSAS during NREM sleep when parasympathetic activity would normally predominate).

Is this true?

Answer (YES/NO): NO